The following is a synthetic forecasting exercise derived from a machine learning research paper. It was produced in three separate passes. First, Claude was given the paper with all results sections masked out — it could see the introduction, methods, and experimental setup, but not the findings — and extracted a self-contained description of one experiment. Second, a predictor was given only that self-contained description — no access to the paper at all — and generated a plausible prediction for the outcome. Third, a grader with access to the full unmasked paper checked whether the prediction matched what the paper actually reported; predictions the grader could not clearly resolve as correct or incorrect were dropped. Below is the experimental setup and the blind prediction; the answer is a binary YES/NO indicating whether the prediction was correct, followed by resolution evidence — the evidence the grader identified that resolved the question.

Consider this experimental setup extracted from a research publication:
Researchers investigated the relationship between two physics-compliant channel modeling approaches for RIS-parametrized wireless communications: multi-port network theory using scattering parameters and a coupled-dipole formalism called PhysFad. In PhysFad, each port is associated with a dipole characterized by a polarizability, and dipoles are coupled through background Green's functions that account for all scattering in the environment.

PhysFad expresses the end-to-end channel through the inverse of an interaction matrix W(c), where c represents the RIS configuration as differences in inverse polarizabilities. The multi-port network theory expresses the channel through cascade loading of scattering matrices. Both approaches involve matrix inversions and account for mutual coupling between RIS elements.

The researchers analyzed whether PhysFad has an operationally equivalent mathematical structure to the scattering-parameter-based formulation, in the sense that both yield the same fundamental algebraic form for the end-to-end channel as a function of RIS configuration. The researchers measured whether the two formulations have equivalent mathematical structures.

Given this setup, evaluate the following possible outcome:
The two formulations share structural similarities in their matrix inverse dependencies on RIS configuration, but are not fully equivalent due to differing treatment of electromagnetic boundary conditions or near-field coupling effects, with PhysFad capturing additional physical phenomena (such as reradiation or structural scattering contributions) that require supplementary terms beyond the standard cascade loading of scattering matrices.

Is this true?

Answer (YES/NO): NO